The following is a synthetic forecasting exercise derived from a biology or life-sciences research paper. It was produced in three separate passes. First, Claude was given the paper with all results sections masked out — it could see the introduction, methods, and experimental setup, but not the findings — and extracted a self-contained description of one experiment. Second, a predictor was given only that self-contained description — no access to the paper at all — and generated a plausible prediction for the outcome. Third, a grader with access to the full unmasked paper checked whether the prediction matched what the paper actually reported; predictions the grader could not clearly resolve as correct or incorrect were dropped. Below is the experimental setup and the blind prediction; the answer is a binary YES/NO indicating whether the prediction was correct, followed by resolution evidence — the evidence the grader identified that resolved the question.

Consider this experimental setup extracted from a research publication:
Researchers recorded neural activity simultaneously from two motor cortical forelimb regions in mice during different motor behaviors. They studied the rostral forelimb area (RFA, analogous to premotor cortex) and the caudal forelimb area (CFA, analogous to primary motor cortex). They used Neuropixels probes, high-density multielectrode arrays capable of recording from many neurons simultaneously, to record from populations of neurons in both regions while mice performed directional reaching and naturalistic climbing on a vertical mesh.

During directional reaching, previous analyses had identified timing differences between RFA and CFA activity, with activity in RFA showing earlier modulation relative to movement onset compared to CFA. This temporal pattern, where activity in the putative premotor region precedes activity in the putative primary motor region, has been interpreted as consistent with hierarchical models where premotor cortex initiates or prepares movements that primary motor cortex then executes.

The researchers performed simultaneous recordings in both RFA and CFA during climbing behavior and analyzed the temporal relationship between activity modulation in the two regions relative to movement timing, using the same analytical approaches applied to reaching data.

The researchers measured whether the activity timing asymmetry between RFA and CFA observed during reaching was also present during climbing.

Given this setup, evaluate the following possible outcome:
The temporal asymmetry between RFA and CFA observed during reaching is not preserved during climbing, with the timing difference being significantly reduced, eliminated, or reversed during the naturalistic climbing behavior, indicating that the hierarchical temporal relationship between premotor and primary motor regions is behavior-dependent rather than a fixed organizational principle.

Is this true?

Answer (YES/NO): YES